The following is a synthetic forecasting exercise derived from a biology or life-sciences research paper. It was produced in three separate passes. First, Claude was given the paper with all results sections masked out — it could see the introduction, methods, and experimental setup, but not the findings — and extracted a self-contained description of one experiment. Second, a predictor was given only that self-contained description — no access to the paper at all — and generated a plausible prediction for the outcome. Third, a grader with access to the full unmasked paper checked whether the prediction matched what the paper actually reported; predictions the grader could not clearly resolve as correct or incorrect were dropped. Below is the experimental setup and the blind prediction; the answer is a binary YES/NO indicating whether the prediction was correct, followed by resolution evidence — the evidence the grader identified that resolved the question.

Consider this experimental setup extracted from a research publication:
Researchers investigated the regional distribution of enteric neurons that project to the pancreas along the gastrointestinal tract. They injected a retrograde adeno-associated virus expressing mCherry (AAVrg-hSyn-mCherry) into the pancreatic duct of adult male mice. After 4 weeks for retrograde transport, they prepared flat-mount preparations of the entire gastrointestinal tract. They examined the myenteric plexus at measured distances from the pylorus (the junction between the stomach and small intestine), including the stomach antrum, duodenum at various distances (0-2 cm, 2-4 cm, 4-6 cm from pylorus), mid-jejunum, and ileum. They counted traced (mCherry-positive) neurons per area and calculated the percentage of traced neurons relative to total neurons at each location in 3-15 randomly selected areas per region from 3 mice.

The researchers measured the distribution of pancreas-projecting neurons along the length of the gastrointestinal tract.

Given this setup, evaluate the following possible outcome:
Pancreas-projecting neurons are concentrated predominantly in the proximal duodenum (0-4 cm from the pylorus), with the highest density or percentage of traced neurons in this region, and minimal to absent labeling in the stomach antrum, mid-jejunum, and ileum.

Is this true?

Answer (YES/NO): NO